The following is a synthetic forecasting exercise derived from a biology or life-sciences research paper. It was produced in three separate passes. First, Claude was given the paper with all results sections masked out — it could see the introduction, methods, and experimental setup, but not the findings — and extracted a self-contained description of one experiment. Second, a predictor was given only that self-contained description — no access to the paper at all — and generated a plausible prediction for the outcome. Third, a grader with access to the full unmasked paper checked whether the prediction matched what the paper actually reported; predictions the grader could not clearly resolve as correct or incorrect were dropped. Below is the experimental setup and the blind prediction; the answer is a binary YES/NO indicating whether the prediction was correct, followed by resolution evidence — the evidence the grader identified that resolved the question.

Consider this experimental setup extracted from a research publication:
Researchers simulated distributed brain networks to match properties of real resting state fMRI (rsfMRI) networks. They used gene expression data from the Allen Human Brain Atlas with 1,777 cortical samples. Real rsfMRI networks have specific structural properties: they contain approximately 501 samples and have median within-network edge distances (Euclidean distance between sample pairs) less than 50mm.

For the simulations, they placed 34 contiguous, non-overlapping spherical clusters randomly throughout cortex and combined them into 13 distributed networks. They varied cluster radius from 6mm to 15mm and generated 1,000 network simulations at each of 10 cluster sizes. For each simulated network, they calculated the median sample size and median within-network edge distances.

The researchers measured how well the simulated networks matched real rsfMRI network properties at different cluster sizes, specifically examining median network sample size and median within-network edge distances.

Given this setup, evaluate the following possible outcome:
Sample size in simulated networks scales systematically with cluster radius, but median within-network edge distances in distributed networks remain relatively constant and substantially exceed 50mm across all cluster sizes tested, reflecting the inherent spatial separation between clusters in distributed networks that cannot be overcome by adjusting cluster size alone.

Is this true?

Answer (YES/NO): NO